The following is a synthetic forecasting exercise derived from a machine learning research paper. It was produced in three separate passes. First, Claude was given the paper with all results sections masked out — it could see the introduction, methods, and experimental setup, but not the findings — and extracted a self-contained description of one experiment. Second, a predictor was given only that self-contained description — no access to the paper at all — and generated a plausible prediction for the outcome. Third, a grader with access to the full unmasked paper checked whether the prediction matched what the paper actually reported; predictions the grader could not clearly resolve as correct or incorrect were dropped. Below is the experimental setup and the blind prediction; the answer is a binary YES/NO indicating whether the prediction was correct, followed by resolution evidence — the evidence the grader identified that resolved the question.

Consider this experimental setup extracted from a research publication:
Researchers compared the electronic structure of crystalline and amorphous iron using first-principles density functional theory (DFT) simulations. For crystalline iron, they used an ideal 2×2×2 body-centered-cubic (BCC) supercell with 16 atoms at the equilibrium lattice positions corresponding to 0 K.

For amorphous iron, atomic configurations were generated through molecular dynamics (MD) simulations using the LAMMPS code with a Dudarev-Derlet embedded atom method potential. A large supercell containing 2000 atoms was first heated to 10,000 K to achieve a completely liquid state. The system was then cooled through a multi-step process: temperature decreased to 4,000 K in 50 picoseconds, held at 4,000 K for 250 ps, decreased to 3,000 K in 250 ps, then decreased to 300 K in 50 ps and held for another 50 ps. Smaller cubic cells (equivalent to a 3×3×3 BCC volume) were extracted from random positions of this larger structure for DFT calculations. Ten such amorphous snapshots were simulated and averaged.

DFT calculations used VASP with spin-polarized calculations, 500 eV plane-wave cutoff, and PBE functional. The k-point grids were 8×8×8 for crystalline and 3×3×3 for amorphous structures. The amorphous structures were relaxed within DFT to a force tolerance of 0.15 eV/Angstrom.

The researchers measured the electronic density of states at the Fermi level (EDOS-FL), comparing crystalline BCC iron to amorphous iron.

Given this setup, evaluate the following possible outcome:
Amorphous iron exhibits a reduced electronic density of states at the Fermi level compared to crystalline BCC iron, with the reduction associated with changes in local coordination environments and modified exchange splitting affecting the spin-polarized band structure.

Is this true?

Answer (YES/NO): NO